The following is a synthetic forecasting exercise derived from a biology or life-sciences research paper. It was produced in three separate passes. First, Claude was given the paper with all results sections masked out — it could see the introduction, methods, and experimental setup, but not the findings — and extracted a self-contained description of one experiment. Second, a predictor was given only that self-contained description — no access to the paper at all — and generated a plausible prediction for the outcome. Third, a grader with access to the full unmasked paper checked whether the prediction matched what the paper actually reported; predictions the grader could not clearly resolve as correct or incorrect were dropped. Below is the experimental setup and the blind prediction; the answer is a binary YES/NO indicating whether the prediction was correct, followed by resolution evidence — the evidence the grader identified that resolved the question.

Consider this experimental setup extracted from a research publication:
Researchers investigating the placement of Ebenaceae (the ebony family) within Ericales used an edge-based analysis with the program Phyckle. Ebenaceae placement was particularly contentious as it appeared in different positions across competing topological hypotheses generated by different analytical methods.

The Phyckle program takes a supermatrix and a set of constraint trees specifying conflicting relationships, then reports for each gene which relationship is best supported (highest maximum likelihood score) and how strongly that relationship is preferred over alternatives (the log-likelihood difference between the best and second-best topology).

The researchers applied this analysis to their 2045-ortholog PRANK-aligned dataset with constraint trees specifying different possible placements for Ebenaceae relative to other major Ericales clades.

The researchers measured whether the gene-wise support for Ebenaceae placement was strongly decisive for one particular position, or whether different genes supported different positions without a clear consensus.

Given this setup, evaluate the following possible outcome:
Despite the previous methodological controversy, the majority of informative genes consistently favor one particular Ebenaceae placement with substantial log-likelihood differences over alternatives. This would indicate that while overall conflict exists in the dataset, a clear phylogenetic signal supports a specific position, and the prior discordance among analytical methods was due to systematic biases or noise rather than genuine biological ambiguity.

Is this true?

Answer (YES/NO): NO